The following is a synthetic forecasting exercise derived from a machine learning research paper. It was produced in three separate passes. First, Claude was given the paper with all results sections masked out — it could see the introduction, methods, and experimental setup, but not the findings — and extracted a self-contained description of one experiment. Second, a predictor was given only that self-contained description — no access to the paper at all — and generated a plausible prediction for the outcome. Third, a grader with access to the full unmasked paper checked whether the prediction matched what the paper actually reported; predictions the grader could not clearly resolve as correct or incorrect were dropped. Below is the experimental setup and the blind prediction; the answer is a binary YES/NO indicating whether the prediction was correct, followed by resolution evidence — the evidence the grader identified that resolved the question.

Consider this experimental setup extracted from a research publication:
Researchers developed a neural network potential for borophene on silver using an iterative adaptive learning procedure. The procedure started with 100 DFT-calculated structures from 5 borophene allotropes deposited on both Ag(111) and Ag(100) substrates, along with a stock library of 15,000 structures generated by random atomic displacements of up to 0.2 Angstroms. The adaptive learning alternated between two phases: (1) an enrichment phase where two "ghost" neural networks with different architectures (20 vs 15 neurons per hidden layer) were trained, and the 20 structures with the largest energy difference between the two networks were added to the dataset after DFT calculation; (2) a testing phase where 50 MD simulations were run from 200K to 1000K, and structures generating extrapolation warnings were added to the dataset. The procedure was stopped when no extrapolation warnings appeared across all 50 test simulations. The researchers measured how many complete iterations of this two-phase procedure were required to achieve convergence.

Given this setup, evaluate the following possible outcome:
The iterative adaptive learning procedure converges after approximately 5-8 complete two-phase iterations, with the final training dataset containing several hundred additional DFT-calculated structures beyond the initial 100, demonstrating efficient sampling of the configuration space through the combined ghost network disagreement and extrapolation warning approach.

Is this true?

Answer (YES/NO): NO